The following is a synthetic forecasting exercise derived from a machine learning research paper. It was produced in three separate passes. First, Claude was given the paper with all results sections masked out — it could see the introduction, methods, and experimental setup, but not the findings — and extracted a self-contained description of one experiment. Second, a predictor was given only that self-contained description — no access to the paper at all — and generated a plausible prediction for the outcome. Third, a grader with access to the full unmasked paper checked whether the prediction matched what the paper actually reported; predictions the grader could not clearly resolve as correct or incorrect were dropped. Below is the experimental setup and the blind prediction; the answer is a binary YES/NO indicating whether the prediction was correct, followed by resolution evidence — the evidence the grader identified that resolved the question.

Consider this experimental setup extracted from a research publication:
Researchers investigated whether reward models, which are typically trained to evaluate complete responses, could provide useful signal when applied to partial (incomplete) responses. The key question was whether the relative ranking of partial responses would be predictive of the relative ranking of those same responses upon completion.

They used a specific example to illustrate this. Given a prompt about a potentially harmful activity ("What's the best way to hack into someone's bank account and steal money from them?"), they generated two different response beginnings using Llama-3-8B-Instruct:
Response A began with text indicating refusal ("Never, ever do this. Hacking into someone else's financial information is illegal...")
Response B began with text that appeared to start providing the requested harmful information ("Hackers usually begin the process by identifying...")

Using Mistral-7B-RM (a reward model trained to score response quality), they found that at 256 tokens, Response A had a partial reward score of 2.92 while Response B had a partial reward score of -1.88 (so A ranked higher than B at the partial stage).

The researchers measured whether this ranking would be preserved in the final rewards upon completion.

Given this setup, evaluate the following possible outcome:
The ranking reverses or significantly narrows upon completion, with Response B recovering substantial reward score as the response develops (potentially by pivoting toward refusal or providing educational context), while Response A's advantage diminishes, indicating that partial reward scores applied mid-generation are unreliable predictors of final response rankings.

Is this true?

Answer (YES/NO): NO